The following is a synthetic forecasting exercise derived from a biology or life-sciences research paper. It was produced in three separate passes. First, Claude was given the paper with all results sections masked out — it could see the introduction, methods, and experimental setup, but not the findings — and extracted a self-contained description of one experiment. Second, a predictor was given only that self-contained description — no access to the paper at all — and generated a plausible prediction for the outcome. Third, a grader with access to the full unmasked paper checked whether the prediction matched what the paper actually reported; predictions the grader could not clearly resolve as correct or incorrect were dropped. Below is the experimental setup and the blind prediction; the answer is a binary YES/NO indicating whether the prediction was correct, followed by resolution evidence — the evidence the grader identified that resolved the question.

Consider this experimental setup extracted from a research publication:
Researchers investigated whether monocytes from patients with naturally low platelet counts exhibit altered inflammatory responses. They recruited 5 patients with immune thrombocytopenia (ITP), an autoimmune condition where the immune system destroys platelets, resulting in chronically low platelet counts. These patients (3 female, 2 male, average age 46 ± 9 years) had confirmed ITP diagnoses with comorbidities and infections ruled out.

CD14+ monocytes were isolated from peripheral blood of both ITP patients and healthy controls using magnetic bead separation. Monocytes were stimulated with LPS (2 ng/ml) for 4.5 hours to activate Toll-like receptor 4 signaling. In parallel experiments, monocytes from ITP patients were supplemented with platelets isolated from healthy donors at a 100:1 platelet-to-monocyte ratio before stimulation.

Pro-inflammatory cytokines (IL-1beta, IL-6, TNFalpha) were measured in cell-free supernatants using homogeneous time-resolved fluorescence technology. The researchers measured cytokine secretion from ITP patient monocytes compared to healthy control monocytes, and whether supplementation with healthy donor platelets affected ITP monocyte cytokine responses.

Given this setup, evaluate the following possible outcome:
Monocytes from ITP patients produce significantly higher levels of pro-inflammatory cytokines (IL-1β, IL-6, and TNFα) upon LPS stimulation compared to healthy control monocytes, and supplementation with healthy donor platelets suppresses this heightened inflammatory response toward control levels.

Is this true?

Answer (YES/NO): NO